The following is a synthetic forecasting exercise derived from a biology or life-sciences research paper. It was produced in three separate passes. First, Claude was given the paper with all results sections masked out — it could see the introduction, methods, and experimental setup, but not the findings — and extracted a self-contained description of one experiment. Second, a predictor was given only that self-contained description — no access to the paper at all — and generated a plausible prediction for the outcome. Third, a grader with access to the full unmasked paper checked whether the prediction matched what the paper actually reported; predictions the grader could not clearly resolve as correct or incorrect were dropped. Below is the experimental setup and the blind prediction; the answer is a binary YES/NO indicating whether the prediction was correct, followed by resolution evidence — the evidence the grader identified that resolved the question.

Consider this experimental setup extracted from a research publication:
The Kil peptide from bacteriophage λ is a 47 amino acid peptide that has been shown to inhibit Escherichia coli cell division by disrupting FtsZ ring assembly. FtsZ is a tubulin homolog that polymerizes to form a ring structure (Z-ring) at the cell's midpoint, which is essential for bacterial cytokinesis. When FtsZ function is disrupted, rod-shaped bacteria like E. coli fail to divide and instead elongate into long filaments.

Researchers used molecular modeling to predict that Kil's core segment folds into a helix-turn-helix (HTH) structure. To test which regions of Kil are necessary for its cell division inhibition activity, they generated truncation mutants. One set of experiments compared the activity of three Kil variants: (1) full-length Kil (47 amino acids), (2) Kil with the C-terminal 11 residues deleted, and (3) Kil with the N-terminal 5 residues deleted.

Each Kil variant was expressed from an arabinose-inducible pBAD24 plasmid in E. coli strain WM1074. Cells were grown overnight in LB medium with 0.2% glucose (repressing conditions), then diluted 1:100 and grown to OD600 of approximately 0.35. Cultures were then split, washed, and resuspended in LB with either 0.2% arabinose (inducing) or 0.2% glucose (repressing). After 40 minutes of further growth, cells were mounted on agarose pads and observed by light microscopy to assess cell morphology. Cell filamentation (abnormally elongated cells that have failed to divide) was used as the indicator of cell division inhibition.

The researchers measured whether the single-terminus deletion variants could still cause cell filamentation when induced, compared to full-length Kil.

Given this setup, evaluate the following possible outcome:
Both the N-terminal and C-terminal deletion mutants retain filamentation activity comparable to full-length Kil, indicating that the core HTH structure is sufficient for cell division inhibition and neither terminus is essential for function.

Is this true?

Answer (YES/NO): YES